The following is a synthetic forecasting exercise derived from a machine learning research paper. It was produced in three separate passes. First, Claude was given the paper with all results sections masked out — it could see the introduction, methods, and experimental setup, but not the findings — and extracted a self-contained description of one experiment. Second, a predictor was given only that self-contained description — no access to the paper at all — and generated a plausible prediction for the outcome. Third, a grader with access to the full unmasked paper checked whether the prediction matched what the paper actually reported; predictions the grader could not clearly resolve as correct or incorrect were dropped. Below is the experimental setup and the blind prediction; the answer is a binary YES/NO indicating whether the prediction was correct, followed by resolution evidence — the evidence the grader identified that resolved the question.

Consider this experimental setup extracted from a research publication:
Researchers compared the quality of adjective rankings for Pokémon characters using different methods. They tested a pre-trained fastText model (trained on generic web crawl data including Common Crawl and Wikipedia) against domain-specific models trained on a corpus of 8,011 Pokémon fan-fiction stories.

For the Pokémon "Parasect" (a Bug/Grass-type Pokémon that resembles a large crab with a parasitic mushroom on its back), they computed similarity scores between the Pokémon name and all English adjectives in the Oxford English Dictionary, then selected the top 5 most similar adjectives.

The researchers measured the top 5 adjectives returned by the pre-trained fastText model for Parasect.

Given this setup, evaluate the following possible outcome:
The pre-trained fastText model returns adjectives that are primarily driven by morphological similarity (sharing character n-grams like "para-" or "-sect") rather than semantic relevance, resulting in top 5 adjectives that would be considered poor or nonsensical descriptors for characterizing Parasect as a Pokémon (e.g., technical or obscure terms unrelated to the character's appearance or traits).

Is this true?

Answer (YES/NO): NO